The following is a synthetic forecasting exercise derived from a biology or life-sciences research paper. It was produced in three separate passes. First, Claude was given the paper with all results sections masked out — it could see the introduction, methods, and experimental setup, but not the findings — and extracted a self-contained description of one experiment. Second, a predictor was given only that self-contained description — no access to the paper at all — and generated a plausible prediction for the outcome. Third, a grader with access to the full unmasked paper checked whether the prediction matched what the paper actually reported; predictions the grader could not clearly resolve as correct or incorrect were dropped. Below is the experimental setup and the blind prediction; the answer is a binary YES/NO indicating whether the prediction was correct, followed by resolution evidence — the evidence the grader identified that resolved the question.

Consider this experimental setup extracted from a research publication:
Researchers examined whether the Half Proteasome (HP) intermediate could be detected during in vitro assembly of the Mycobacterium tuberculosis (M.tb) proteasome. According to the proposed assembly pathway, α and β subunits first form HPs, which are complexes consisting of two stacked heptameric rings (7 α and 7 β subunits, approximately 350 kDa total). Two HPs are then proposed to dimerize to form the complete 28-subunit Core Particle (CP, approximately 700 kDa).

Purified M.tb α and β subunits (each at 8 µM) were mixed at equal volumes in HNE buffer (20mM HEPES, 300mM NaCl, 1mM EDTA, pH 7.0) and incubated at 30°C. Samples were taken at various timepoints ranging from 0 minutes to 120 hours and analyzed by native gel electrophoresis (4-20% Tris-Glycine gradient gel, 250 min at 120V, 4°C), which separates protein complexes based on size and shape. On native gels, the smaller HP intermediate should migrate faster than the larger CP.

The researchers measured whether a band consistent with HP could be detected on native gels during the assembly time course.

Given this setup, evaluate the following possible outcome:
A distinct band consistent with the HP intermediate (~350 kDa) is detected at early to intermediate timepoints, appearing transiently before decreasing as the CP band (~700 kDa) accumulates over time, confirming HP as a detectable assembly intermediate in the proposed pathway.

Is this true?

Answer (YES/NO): YES